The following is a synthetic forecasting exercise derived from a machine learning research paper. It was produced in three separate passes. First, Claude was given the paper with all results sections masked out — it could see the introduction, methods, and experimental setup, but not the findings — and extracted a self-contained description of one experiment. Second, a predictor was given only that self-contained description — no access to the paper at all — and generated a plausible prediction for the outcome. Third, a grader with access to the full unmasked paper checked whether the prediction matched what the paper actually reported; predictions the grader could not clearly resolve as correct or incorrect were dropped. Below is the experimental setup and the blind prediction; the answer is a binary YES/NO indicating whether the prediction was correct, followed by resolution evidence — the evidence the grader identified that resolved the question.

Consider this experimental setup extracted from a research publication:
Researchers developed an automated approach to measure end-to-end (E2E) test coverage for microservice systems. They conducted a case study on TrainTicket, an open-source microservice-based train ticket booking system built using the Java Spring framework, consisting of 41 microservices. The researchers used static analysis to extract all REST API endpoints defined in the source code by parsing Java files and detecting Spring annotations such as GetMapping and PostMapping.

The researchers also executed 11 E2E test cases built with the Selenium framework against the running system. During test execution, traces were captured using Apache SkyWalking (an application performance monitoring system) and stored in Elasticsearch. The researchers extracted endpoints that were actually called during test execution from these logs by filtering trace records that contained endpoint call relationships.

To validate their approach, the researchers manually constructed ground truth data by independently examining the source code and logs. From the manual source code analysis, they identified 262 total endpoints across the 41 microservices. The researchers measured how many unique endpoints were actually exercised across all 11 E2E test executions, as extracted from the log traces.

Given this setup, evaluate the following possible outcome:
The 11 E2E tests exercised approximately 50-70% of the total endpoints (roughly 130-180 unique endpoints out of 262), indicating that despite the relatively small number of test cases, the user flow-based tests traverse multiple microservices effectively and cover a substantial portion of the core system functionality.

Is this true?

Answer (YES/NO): NO